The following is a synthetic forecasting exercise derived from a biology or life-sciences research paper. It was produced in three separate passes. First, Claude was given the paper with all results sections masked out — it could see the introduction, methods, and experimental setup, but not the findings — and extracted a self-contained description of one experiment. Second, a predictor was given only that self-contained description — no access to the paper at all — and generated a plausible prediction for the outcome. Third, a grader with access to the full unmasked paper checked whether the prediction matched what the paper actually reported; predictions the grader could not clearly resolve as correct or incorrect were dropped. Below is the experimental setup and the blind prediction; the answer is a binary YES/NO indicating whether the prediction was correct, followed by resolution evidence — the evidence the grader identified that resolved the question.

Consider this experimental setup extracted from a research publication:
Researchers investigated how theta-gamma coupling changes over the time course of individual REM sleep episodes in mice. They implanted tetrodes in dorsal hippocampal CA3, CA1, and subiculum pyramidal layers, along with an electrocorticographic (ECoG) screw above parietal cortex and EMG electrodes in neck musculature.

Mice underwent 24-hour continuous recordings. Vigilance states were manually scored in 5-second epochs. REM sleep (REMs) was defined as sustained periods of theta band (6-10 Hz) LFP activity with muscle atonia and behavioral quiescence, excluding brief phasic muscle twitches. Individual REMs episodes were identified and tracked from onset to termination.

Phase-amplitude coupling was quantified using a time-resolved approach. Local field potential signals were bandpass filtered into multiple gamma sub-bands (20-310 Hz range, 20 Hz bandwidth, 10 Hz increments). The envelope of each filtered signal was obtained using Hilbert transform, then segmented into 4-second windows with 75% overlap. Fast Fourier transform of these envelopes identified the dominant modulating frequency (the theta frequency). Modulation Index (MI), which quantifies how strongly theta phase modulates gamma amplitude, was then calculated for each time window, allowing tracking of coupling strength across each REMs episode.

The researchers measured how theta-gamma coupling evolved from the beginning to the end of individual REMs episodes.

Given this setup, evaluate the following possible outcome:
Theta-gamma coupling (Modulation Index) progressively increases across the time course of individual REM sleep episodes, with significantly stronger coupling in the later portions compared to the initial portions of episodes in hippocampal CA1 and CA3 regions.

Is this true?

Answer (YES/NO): YES